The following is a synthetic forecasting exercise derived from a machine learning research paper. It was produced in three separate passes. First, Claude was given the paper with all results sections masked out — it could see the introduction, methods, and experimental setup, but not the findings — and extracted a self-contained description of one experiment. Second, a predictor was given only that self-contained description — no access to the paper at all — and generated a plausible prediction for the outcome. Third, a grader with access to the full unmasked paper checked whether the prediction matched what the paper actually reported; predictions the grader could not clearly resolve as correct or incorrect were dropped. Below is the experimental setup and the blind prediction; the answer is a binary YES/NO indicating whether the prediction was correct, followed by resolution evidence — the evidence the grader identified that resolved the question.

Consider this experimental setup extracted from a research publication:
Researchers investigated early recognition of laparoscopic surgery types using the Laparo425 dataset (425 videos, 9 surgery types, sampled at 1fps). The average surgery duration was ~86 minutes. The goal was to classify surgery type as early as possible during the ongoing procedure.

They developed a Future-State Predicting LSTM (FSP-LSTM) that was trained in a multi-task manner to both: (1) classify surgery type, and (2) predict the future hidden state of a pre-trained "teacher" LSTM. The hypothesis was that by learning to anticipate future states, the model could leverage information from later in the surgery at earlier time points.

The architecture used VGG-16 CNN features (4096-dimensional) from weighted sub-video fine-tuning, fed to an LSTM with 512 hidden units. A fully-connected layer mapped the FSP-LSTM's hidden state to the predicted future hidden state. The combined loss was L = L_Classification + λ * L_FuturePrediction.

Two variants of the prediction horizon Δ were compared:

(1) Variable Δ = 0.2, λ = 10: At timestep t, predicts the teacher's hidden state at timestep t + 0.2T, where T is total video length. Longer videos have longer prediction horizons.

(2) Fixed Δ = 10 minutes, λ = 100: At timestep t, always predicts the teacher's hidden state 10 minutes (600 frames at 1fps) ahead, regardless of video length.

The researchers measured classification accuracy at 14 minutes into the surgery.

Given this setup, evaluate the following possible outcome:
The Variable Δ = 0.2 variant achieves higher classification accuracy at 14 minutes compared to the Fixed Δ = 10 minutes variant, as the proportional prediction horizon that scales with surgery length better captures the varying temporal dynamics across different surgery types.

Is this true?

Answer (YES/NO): NO